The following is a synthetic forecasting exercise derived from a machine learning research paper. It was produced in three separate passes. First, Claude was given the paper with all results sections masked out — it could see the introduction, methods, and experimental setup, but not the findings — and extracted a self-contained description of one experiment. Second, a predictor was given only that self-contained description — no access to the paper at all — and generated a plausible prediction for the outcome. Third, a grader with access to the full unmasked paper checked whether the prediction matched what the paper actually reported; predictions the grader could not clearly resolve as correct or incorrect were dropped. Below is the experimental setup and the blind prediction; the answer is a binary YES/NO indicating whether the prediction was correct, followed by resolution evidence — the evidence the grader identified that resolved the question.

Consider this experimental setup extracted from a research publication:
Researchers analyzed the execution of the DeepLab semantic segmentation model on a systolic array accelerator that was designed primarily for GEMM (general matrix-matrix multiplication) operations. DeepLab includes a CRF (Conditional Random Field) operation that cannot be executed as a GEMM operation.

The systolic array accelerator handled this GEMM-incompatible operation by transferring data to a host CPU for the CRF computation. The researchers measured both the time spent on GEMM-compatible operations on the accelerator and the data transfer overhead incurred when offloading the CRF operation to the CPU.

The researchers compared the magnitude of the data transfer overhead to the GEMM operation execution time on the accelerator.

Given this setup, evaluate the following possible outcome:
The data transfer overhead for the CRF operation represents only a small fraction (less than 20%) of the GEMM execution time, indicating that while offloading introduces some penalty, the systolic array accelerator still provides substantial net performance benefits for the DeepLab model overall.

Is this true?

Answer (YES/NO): NO